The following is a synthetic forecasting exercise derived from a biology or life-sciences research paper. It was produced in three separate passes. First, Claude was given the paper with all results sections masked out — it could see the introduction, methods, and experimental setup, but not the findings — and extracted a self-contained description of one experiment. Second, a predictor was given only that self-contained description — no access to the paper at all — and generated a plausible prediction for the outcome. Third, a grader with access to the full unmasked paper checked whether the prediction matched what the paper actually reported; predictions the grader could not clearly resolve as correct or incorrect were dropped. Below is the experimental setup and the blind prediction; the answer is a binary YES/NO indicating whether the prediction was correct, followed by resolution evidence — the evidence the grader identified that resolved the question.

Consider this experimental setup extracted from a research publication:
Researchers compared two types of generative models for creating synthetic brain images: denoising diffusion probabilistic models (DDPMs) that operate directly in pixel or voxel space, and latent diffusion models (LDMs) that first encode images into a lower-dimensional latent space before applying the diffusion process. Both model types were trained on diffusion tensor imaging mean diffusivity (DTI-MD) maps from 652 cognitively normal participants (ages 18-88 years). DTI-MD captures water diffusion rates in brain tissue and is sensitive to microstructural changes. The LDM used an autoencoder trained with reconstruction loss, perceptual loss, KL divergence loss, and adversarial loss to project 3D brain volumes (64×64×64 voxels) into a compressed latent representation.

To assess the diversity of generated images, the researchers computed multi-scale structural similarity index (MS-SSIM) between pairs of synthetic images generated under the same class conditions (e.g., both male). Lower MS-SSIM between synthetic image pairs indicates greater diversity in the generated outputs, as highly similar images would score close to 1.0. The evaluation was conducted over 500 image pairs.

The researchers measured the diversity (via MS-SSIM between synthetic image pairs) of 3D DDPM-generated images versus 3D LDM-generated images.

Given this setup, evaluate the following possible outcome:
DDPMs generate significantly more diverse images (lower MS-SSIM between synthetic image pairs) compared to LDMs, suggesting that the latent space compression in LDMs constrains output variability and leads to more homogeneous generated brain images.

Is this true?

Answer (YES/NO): YES